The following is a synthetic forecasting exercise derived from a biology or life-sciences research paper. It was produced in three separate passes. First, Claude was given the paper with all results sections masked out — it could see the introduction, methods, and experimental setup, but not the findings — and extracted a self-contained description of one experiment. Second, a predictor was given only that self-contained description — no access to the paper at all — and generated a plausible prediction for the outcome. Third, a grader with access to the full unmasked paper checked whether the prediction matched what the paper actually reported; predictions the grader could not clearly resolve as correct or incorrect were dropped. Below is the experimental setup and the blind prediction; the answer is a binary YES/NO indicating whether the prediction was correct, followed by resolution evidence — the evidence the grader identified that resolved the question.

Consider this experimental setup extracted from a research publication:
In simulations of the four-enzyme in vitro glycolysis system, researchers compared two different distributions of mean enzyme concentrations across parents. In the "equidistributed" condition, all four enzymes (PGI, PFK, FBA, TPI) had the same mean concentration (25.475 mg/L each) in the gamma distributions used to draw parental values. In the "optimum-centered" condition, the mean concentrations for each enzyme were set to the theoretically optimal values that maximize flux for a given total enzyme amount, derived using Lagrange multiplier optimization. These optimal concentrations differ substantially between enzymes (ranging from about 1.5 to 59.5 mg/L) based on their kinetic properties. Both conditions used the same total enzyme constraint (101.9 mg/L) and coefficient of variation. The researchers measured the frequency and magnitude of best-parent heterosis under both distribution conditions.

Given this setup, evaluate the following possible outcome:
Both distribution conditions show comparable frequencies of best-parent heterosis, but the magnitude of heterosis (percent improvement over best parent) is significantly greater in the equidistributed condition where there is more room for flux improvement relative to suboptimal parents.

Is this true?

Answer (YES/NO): NO